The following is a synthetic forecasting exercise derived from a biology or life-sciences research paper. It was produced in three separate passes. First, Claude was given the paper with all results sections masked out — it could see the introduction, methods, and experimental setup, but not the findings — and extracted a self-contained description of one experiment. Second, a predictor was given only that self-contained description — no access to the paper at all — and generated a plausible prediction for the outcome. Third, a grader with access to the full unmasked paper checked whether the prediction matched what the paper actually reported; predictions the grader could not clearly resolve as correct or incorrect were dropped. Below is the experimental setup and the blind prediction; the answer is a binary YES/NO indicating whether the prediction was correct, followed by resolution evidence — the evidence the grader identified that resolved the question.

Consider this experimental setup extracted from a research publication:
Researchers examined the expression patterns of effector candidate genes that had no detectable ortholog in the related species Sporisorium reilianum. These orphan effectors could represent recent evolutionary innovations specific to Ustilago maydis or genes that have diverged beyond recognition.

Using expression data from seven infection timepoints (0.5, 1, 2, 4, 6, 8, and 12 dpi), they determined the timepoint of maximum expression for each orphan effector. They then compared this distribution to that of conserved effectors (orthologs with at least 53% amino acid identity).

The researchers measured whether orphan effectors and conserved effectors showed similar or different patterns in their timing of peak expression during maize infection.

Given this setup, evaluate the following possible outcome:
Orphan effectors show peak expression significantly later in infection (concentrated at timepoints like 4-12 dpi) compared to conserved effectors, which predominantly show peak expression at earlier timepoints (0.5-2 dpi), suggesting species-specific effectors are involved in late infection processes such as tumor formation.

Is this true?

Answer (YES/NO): NO